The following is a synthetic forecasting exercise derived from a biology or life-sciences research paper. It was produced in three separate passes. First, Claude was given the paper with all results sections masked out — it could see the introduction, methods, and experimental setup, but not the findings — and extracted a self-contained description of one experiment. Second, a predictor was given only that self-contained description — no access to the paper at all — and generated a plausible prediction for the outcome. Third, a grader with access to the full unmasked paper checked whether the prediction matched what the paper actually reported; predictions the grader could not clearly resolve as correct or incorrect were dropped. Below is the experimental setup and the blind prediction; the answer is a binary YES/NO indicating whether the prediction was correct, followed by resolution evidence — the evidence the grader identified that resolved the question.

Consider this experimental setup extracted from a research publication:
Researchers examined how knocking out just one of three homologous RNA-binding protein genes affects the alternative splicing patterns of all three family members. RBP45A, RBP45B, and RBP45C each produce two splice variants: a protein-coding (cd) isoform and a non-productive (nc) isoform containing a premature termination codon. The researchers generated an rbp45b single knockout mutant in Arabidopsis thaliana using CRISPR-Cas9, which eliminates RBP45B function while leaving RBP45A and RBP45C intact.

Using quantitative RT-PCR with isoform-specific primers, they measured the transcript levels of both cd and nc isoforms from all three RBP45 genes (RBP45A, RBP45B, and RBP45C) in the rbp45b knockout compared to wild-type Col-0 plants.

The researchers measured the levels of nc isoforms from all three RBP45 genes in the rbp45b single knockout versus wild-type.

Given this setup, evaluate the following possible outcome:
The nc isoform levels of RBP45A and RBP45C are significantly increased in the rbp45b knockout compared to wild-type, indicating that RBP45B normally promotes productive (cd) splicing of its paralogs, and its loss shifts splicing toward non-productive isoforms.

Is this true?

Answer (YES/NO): NO